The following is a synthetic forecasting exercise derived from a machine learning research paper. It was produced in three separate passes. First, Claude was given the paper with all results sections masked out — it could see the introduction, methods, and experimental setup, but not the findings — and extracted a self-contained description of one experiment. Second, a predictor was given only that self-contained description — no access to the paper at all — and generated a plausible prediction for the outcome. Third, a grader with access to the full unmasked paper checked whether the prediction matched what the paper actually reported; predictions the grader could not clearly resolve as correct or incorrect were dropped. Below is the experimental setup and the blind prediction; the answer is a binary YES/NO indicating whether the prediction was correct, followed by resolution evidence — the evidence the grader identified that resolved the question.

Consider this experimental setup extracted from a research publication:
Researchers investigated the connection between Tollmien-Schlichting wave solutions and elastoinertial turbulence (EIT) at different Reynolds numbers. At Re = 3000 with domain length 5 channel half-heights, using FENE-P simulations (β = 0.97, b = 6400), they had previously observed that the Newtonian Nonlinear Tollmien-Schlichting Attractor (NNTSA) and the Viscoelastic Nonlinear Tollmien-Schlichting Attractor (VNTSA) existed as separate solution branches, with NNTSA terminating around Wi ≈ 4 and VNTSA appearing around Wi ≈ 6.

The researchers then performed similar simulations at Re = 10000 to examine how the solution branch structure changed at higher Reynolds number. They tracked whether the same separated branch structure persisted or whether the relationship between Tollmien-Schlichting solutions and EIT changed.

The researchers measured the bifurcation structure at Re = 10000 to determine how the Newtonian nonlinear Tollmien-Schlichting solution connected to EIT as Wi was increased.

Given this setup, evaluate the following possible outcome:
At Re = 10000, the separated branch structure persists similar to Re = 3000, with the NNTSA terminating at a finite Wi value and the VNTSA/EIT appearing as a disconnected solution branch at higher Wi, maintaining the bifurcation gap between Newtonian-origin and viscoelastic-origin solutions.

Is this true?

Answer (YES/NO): NO